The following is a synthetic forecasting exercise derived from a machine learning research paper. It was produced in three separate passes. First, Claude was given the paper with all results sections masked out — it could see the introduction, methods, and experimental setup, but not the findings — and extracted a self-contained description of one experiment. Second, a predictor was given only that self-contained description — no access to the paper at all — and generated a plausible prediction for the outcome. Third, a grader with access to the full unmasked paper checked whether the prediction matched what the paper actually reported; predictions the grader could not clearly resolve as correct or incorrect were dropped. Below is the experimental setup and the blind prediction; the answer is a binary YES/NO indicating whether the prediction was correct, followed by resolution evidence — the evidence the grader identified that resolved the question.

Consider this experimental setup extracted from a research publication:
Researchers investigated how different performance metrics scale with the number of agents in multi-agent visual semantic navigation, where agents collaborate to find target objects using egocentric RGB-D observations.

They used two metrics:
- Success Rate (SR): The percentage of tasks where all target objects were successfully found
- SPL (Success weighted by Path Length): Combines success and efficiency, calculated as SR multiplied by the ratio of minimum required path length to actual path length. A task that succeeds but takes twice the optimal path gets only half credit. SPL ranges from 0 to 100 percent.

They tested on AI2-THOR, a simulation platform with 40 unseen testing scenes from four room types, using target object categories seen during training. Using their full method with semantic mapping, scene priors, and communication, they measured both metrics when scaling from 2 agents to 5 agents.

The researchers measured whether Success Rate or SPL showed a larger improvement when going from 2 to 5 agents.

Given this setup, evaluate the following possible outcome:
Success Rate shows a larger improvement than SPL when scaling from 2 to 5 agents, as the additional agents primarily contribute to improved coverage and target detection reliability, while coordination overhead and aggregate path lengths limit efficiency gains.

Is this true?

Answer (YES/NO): NO